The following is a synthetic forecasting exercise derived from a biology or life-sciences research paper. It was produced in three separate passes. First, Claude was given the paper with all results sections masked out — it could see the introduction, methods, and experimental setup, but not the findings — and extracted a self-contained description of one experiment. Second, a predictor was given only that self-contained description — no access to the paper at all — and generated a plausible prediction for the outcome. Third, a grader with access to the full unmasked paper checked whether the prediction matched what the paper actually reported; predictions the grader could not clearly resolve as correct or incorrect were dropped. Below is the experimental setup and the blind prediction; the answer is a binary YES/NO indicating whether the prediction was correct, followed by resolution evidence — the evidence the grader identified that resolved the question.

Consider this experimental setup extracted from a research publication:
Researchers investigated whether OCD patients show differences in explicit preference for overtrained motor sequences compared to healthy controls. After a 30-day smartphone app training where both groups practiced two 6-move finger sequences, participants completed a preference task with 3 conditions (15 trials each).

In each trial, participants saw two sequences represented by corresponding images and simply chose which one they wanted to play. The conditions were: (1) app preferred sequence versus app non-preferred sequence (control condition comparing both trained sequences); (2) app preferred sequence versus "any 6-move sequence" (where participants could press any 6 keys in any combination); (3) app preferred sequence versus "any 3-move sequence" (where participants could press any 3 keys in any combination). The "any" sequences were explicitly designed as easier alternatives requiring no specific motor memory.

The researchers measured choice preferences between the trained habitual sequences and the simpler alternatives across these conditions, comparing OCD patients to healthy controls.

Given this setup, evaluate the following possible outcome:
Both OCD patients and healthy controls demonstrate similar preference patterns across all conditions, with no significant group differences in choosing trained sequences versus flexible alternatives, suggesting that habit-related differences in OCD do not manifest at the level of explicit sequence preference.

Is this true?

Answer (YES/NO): YES